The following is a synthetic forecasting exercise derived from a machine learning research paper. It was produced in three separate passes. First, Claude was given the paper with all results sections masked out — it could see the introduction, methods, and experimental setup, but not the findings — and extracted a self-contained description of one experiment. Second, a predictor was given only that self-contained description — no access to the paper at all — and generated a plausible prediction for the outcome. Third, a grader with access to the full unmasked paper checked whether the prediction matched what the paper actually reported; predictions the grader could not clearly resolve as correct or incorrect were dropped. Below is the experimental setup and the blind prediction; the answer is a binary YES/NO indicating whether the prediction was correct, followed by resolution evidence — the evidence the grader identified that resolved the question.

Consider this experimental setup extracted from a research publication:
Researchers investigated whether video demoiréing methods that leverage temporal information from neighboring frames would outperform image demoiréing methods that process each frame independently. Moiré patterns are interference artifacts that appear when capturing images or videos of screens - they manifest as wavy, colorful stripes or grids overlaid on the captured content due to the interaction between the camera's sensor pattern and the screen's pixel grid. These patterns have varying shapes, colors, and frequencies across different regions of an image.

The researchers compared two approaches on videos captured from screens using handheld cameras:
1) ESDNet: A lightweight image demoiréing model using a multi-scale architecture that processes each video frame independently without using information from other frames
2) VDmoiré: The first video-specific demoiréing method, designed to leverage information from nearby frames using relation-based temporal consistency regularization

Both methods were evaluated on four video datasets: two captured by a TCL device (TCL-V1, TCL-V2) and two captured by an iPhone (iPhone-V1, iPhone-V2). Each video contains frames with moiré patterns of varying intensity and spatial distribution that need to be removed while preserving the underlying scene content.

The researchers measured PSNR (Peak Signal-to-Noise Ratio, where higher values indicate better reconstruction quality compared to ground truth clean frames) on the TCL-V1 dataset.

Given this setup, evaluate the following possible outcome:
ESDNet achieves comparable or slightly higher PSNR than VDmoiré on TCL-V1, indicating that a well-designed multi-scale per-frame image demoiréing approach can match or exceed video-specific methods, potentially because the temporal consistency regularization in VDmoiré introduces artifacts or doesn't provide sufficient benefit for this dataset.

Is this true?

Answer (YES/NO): YES